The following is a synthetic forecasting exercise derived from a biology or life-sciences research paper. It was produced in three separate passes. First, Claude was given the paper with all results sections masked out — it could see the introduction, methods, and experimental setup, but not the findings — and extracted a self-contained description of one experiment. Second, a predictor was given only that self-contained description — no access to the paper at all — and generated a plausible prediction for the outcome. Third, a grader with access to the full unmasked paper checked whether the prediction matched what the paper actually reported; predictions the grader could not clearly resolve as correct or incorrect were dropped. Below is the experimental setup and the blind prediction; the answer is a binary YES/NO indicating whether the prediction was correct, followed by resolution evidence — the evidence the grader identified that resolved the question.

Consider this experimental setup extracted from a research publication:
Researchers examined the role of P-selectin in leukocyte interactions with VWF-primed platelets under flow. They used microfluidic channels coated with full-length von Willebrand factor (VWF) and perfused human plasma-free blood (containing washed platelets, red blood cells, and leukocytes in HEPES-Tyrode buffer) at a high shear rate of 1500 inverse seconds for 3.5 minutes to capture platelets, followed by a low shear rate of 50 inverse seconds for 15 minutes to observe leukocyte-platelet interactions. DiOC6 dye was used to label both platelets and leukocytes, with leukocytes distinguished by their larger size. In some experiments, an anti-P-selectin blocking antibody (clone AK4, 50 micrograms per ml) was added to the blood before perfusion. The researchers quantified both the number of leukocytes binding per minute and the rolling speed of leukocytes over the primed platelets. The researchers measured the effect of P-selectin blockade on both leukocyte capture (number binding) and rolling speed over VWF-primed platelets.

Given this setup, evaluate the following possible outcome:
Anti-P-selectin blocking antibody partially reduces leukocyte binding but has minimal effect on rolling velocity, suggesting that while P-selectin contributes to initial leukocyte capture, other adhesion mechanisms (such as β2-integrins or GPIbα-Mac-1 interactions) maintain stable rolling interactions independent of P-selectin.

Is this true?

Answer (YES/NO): NO